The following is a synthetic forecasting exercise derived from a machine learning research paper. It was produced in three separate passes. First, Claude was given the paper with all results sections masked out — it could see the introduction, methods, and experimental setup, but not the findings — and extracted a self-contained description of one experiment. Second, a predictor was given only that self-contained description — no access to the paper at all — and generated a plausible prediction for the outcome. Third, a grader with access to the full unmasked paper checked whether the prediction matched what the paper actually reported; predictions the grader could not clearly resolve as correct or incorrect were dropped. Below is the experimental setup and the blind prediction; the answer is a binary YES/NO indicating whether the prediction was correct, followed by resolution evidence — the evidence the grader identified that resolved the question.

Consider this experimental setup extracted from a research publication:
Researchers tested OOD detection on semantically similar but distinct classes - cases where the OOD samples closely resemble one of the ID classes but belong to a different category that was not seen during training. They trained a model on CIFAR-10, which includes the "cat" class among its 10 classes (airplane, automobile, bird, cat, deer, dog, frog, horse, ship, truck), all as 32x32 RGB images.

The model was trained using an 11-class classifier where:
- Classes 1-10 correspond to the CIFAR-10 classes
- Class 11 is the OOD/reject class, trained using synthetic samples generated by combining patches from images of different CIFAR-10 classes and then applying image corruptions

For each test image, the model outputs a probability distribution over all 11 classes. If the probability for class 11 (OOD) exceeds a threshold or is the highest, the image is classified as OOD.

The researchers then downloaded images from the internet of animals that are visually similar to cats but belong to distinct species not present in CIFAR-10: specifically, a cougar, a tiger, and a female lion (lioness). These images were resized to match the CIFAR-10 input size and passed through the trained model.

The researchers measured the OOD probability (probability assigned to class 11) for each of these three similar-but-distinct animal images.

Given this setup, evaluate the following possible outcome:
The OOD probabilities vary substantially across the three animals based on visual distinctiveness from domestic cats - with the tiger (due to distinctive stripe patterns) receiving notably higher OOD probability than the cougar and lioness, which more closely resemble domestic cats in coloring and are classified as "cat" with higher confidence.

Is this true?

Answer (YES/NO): NO